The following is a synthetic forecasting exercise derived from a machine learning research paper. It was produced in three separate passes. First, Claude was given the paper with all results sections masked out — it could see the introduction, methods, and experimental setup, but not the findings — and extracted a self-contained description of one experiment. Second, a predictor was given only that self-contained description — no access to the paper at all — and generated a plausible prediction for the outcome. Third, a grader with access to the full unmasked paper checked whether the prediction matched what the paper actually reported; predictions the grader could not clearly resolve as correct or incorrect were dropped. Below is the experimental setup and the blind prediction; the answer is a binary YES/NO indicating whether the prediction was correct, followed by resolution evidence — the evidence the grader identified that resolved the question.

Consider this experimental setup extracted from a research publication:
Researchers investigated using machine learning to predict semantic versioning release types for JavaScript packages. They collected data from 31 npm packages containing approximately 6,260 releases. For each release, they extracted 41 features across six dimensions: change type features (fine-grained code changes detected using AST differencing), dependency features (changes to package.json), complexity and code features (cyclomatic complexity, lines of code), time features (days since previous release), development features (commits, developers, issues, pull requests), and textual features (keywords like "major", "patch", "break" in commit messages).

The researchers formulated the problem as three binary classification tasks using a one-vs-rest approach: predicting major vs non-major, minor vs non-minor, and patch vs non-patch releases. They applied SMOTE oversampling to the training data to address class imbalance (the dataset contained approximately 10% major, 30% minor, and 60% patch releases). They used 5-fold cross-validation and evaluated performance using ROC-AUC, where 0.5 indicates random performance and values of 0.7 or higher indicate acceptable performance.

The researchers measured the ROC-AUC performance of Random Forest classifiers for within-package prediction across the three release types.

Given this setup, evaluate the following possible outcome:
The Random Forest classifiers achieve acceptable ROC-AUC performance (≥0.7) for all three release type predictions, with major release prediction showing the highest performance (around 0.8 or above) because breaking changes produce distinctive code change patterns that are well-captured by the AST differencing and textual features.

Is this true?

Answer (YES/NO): NO